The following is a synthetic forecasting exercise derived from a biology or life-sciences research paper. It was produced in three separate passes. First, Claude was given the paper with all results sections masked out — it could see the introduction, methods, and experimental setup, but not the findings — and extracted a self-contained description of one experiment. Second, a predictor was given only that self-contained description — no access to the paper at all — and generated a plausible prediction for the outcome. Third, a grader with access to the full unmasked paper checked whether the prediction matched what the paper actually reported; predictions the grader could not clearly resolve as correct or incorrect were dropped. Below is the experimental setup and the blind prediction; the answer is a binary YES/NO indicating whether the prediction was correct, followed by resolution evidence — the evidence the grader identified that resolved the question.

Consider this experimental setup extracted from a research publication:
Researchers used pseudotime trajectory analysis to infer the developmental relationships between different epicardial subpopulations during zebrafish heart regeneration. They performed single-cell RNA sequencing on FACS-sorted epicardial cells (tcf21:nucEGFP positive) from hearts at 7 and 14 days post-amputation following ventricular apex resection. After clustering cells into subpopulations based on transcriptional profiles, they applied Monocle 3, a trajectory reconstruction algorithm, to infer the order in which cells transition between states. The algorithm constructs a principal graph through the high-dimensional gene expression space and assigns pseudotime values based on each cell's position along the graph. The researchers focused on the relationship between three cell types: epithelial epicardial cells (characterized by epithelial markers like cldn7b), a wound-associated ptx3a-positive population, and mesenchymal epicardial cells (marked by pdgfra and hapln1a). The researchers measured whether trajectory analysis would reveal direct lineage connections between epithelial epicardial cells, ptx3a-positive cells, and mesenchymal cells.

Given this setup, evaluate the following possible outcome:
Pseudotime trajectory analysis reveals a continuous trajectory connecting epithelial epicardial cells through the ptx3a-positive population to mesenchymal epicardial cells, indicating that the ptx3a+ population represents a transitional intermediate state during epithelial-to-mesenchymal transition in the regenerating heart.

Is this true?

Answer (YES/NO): YES